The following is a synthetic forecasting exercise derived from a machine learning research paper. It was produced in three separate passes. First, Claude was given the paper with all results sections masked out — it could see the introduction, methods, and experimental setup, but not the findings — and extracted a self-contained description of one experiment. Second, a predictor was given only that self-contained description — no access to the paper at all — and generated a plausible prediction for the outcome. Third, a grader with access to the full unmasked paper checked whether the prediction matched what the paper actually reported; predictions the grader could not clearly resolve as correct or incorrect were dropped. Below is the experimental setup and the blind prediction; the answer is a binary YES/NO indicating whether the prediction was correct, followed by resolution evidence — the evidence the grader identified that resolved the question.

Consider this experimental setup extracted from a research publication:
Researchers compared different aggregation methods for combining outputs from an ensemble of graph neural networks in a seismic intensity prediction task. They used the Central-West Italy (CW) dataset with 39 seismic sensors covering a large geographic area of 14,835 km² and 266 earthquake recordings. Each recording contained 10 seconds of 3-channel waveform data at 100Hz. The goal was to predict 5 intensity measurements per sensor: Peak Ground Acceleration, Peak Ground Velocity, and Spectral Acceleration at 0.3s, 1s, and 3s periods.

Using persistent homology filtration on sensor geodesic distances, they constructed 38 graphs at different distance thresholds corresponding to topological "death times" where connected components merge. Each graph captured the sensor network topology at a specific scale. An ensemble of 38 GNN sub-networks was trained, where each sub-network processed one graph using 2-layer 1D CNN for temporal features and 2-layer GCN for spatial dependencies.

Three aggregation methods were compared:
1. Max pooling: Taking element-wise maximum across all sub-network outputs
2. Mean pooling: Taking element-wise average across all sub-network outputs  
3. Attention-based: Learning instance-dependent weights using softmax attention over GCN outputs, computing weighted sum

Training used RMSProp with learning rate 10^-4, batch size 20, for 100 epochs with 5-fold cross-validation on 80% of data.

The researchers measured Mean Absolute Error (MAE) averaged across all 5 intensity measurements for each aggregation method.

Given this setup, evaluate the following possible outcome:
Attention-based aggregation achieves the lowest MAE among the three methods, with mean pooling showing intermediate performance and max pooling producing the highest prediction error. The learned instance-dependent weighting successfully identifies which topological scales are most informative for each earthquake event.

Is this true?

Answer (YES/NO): YES